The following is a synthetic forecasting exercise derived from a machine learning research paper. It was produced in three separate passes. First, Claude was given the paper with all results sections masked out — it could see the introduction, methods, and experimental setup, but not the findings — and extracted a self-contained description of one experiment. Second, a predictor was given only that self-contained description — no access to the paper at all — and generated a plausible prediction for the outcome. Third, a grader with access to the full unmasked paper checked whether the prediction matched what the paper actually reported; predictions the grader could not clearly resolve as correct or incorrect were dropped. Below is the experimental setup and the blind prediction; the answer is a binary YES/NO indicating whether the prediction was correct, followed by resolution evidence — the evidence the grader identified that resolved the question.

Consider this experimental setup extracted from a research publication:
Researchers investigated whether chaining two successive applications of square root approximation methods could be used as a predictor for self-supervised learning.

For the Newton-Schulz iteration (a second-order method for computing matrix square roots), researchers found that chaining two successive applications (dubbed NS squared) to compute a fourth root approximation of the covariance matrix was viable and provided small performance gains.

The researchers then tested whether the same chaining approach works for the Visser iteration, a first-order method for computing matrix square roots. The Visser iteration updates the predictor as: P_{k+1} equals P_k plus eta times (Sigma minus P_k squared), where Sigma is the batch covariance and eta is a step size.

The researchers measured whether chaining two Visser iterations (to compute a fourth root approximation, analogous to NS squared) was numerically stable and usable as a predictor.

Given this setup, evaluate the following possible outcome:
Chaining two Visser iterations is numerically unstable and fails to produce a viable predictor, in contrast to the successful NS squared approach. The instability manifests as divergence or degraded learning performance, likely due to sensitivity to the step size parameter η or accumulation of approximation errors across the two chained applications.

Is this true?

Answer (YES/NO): YES